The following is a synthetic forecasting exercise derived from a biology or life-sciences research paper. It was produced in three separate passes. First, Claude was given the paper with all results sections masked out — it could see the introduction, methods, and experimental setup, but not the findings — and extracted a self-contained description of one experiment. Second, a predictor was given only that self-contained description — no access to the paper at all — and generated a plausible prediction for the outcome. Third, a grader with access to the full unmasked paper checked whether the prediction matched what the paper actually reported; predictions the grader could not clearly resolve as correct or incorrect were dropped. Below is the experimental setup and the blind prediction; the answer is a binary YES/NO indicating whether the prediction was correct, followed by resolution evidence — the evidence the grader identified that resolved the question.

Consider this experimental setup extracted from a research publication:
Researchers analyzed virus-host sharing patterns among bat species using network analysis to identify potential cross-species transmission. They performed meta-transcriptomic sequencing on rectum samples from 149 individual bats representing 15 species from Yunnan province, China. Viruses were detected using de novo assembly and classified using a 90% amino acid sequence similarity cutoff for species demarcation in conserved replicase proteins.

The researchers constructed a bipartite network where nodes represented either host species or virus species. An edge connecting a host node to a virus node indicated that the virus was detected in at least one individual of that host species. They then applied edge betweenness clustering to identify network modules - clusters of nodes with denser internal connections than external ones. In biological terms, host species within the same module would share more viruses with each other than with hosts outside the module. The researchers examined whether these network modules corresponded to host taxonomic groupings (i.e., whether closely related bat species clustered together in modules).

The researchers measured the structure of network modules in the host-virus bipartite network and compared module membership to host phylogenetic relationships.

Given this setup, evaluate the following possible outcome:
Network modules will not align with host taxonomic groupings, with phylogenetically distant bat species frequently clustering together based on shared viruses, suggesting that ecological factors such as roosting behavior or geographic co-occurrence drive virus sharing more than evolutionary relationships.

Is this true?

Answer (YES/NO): NO